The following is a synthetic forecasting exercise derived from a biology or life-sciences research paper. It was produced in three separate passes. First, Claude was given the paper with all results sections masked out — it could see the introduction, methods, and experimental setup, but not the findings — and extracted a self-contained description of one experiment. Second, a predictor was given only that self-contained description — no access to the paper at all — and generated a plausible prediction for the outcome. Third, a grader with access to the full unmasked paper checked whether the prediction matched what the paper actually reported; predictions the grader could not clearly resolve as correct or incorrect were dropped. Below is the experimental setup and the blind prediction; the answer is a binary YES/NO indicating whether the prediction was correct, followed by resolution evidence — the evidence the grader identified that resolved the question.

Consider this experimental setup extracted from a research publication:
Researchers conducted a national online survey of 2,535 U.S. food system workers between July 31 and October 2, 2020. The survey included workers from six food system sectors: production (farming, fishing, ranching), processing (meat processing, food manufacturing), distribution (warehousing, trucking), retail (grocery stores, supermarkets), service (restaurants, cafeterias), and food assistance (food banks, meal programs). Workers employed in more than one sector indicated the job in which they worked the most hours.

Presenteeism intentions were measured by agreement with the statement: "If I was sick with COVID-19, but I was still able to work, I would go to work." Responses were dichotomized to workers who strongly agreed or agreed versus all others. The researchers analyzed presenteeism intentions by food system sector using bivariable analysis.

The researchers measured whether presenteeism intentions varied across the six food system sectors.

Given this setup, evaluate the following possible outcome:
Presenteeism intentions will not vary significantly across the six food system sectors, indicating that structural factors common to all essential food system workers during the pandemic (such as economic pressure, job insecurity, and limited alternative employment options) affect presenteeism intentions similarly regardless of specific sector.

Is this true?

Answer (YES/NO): NO